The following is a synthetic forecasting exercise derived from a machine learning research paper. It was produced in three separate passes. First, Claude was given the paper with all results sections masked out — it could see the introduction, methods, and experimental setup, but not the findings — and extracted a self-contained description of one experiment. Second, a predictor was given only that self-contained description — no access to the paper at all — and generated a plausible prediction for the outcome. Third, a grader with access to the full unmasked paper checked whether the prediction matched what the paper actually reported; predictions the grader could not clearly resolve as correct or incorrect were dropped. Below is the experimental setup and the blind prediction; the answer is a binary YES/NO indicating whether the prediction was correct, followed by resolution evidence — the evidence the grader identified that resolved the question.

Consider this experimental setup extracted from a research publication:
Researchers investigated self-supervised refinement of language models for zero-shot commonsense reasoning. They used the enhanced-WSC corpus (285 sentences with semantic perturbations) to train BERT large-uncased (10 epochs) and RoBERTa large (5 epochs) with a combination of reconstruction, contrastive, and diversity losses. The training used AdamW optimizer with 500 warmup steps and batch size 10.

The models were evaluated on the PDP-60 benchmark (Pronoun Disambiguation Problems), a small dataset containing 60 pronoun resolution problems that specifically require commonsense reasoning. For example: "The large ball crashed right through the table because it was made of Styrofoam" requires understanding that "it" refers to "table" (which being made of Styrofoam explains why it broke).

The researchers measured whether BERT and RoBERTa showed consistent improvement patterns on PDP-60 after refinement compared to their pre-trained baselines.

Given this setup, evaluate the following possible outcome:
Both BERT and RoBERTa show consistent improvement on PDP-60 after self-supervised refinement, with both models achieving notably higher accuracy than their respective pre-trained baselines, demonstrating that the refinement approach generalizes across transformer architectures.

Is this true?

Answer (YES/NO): NO